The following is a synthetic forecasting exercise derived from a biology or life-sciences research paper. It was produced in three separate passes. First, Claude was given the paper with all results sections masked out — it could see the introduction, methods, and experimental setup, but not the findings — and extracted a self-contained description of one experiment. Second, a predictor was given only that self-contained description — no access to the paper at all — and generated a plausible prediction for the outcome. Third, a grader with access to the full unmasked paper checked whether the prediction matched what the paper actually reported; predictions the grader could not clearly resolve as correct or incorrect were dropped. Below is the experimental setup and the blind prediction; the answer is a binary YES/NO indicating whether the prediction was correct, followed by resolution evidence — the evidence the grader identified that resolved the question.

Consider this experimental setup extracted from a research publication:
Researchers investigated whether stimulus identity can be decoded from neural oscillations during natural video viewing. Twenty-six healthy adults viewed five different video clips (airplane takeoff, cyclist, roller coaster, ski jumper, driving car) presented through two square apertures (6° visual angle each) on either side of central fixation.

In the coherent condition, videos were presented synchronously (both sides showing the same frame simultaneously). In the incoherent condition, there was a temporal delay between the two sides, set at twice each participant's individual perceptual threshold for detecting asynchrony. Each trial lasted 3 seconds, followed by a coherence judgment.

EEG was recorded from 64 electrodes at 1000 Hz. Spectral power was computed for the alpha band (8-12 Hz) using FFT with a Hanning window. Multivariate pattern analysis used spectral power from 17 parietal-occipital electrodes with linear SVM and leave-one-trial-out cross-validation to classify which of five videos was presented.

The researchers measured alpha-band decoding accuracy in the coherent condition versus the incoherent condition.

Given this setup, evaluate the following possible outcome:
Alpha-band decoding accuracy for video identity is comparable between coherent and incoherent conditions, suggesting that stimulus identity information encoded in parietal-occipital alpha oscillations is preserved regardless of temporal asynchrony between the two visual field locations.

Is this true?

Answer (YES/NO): NO